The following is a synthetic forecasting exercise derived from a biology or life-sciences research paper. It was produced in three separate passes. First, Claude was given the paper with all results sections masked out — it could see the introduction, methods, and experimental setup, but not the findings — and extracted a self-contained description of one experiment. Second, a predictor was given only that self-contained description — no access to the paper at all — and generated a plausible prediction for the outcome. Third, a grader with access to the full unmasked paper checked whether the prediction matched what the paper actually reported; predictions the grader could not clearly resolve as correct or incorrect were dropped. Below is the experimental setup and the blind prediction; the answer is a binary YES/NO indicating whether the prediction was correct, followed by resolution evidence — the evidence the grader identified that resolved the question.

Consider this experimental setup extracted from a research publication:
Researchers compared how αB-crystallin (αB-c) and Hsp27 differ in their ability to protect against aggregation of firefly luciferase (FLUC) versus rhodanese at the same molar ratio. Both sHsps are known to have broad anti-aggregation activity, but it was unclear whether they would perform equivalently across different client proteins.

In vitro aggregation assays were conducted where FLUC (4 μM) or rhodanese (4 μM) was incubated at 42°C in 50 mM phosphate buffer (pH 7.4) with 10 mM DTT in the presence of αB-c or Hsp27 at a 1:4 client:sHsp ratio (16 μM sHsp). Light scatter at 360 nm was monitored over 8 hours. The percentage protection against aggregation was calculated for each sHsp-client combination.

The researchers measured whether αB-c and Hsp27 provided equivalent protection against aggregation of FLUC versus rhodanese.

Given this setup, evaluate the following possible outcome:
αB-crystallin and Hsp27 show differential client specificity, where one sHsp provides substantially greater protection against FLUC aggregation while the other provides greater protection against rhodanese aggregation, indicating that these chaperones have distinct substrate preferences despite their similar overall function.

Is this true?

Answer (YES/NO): NO